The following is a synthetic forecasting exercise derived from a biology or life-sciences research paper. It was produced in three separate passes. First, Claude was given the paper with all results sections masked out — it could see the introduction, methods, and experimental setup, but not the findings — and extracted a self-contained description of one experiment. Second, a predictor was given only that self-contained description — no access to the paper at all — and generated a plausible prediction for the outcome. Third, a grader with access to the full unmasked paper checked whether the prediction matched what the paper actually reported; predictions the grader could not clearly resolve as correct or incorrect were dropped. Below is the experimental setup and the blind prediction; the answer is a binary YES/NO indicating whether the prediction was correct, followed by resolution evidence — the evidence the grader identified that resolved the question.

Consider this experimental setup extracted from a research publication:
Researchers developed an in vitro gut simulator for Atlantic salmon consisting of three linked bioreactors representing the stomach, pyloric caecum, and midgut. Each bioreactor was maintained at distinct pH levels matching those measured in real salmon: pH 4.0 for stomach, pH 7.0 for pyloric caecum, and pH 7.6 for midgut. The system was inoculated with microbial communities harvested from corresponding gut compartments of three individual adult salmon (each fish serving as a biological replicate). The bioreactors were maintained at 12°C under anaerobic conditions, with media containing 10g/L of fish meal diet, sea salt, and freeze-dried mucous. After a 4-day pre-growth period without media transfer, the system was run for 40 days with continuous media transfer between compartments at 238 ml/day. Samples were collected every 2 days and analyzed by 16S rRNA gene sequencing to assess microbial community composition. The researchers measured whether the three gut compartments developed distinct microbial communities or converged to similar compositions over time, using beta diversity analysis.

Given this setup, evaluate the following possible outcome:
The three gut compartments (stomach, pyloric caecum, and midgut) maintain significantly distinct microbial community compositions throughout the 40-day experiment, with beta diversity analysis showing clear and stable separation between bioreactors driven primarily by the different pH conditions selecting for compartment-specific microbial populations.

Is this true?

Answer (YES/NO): NO